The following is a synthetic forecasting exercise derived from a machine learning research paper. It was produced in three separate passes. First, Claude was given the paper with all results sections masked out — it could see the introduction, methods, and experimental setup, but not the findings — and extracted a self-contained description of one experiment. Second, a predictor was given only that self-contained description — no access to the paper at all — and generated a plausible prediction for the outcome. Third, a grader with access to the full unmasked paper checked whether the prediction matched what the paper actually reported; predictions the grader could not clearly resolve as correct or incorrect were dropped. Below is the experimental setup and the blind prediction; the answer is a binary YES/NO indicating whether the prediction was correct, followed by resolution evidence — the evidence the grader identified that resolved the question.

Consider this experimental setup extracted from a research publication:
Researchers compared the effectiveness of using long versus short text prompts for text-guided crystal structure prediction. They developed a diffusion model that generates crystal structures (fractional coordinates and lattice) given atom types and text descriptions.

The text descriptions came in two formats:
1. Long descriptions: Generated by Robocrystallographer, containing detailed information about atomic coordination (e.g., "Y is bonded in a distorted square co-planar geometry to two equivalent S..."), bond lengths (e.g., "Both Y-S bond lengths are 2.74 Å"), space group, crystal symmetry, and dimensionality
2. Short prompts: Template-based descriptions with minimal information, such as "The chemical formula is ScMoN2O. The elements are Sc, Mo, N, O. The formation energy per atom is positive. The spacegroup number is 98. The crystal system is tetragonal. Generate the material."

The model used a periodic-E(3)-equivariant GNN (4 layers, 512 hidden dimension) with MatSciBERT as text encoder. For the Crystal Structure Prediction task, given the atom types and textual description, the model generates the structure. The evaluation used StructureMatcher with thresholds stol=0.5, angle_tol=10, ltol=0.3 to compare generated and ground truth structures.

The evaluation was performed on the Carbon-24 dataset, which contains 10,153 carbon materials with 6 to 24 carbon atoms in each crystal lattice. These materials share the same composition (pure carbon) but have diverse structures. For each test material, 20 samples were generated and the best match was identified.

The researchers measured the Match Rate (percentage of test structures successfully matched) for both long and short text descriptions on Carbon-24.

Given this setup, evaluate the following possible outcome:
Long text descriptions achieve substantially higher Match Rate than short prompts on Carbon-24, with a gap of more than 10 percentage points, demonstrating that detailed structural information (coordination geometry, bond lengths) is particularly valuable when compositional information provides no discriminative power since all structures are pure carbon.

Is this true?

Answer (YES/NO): NO